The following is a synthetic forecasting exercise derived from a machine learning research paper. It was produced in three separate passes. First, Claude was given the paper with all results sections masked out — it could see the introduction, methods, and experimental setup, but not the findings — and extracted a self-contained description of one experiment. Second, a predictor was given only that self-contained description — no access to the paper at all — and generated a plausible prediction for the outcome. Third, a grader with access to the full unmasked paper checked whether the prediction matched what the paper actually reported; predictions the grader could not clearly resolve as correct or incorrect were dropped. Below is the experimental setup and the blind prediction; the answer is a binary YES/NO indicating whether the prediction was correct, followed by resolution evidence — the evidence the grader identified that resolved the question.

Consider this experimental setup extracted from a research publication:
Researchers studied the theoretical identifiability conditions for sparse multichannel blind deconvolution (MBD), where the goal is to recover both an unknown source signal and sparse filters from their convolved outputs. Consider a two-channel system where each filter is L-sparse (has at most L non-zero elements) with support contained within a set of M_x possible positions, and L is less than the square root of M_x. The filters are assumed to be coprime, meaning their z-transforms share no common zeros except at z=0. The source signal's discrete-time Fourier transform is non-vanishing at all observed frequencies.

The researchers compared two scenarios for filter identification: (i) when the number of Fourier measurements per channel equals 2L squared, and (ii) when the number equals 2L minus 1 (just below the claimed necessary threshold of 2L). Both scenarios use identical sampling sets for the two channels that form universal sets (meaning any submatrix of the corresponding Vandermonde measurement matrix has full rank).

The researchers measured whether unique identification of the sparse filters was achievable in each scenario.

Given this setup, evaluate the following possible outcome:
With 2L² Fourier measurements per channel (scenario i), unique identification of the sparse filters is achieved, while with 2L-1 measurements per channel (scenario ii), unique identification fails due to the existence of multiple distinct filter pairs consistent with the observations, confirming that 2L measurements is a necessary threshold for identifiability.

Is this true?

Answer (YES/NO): YES